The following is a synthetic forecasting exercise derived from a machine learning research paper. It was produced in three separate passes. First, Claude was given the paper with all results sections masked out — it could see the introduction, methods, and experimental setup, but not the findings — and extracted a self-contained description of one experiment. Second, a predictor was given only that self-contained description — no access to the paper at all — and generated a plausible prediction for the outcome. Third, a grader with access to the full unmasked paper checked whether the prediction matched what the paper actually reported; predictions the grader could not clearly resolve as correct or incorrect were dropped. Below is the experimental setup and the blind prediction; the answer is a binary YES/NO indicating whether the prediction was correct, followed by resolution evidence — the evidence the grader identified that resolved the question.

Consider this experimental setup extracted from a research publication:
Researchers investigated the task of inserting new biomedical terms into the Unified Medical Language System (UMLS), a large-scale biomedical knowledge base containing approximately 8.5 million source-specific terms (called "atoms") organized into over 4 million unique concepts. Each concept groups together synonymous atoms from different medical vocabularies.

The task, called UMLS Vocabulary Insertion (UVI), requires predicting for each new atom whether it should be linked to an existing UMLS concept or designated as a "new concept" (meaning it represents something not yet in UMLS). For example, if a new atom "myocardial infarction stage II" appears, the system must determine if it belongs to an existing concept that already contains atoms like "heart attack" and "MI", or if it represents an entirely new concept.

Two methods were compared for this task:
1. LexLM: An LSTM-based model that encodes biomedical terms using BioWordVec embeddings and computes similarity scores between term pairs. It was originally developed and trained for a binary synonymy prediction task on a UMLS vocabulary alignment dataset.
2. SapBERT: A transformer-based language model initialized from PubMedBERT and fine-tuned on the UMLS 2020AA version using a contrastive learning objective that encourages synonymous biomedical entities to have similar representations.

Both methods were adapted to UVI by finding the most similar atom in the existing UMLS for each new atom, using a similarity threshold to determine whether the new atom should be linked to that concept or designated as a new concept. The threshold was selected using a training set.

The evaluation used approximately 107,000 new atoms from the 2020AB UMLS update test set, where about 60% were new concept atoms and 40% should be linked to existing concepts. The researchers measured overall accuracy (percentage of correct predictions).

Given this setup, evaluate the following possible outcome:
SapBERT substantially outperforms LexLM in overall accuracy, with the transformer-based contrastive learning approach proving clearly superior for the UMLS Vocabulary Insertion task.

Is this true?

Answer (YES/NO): YES